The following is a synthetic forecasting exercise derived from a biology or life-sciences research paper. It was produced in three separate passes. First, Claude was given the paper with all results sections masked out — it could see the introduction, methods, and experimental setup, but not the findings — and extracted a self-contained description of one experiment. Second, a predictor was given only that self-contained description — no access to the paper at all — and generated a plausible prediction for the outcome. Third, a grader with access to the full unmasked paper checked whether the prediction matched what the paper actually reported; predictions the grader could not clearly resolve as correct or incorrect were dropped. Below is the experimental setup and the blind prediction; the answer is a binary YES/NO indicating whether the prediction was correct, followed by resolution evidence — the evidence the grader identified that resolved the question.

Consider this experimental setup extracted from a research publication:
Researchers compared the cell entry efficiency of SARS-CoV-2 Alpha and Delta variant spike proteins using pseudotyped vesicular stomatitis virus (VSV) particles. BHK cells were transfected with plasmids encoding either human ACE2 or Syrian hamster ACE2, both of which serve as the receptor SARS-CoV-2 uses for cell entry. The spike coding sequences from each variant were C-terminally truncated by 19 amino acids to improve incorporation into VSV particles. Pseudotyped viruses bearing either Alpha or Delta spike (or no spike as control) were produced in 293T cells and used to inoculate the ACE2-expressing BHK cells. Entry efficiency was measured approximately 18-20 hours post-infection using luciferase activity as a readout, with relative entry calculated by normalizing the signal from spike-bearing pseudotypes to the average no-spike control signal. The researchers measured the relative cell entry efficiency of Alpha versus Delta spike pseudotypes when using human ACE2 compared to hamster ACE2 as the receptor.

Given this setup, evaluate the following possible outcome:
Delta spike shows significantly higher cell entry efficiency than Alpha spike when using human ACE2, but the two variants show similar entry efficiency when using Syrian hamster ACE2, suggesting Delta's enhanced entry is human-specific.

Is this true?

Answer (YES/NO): NO